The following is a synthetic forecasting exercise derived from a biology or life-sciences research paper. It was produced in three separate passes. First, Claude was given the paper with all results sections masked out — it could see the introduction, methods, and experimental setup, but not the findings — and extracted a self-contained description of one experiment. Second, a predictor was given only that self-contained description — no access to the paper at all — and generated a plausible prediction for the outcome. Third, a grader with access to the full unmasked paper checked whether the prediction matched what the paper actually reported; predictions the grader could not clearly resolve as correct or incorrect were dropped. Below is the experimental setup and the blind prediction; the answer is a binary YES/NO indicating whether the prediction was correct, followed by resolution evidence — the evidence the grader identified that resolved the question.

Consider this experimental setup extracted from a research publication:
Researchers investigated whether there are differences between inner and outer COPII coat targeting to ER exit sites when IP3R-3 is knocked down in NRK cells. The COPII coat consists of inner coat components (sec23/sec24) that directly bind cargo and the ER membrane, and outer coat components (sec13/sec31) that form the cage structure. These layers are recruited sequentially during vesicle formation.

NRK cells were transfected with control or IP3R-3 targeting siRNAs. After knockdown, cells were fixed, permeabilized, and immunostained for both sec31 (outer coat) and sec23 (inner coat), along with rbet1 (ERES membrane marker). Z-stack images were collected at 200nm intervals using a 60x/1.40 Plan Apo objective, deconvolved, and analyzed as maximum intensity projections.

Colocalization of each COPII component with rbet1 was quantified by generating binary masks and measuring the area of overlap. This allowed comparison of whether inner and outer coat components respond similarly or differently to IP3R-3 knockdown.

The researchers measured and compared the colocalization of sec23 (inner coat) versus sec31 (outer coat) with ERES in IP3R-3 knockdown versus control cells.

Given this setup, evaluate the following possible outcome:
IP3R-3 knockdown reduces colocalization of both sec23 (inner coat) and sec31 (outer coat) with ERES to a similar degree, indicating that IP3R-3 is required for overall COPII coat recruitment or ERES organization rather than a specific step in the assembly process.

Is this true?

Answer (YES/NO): NO